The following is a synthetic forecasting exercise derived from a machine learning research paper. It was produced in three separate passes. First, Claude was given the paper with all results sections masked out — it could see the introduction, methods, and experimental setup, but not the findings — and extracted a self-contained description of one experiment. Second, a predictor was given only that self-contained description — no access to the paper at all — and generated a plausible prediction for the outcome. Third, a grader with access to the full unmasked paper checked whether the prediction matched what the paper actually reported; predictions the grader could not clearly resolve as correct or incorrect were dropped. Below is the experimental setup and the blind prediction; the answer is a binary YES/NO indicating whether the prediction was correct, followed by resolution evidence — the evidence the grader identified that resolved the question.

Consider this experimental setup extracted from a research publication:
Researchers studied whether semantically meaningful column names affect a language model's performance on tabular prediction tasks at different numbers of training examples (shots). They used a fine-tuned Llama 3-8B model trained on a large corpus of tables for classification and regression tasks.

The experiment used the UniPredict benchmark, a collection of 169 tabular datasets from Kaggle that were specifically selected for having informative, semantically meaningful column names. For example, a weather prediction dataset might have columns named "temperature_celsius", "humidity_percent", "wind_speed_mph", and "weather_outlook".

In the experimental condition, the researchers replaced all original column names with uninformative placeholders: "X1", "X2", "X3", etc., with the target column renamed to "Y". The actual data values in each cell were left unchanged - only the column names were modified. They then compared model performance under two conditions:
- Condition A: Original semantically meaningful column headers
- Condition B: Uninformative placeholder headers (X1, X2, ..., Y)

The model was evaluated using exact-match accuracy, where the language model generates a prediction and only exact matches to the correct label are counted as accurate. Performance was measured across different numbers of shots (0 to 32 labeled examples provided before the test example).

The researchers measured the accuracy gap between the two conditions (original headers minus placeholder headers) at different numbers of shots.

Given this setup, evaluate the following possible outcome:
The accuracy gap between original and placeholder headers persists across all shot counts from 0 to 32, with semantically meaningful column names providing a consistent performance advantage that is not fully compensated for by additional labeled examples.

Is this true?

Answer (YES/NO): NO